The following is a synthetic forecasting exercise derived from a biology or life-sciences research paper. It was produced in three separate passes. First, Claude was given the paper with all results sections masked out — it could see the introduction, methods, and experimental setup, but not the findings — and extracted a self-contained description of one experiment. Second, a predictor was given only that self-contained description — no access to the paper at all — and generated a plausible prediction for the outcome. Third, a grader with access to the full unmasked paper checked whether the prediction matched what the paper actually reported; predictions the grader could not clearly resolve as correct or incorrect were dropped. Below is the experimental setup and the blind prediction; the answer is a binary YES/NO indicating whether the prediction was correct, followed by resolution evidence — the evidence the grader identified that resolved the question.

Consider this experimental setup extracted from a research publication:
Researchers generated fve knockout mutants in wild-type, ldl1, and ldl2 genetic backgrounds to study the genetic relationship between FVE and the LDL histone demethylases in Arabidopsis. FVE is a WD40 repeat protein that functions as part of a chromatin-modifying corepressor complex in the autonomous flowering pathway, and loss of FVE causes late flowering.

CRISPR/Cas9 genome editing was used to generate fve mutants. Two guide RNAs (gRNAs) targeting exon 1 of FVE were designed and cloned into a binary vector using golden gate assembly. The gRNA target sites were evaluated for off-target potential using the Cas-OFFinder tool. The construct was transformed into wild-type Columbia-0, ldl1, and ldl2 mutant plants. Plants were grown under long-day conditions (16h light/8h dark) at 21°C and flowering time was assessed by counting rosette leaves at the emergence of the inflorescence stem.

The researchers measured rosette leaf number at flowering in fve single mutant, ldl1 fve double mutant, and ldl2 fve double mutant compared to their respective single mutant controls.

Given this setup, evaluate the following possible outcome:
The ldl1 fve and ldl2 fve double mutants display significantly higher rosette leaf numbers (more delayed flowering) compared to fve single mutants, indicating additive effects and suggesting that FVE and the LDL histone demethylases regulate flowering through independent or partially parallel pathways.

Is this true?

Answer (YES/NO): NO